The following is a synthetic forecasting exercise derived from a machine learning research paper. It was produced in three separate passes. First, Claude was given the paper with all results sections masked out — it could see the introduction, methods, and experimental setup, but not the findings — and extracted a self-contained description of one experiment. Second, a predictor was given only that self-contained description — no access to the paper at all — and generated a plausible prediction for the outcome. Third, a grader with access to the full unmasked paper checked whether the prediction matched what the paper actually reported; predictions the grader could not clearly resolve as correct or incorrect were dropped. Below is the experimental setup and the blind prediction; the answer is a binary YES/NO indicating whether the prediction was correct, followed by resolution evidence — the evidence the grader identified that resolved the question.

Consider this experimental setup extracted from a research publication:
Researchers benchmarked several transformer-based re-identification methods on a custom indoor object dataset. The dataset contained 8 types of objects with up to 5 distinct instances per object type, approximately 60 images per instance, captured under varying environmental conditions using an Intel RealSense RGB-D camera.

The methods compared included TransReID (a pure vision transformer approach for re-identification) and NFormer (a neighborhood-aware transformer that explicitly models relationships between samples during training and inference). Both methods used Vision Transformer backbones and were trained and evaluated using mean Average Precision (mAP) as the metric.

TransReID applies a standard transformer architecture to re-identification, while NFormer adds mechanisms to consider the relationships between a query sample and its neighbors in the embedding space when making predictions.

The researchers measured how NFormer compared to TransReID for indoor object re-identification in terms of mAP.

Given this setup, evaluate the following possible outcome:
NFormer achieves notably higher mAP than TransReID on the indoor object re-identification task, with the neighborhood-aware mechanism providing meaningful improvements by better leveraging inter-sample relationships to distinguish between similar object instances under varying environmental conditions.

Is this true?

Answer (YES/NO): YES